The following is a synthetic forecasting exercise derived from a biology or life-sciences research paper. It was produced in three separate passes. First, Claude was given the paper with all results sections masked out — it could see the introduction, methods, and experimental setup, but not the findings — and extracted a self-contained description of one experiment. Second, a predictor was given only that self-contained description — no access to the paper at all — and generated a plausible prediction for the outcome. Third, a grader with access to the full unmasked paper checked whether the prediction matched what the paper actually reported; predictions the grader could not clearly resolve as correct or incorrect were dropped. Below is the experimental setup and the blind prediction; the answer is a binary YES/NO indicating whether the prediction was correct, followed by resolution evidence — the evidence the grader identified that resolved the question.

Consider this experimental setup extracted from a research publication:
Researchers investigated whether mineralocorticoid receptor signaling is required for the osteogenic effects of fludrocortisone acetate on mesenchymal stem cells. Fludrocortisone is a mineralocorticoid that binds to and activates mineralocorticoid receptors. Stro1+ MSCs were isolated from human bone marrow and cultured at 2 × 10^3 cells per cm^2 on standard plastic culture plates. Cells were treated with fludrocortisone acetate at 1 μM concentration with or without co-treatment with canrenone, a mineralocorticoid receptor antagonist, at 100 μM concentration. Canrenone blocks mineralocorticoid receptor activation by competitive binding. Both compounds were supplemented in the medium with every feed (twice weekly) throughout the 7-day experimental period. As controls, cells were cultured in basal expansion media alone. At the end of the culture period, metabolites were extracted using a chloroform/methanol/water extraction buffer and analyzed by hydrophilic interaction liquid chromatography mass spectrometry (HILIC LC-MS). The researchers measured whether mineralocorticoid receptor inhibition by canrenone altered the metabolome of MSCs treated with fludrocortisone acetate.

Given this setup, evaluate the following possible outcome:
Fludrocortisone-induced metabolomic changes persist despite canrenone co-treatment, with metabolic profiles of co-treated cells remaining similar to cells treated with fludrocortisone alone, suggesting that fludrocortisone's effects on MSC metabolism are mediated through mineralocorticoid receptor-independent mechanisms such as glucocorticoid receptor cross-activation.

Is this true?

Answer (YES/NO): YES